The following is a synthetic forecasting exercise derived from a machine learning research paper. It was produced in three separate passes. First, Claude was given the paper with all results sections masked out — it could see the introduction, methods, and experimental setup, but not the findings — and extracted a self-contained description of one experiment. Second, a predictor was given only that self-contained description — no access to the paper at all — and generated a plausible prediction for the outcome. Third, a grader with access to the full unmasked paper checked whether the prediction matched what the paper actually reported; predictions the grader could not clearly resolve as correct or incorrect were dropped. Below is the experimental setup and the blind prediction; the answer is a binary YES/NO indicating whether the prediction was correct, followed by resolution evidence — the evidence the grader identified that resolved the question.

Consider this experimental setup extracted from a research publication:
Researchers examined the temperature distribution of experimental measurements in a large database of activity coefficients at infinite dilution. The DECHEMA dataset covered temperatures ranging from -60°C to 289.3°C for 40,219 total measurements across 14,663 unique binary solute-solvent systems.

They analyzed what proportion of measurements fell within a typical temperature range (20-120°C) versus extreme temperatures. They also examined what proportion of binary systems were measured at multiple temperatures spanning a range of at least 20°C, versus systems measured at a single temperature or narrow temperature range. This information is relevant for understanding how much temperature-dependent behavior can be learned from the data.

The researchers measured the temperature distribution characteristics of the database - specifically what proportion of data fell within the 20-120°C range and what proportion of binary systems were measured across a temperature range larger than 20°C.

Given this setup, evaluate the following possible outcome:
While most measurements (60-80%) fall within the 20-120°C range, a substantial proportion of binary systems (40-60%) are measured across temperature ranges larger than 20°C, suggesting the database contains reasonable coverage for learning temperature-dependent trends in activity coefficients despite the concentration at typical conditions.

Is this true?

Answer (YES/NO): NO